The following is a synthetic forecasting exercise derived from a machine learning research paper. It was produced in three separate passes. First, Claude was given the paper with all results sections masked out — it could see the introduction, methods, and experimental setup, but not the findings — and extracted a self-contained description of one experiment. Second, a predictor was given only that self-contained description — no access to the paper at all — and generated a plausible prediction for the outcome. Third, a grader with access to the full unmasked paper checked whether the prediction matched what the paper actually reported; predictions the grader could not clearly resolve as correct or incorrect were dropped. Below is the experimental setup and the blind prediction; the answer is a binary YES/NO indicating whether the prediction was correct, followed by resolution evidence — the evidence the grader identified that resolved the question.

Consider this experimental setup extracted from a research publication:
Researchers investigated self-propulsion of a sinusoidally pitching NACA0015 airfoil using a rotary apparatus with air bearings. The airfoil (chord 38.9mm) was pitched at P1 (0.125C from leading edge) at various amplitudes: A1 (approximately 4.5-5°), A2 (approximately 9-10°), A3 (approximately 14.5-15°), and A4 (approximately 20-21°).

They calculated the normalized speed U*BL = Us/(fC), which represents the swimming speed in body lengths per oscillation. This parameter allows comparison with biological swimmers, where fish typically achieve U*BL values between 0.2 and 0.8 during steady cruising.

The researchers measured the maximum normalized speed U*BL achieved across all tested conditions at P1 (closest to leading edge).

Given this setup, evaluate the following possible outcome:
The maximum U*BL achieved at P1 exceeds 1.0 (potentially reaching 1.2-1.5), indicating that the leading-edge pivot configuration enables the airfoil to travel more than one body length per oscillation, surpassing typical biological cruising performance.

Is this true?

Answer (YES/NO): NO